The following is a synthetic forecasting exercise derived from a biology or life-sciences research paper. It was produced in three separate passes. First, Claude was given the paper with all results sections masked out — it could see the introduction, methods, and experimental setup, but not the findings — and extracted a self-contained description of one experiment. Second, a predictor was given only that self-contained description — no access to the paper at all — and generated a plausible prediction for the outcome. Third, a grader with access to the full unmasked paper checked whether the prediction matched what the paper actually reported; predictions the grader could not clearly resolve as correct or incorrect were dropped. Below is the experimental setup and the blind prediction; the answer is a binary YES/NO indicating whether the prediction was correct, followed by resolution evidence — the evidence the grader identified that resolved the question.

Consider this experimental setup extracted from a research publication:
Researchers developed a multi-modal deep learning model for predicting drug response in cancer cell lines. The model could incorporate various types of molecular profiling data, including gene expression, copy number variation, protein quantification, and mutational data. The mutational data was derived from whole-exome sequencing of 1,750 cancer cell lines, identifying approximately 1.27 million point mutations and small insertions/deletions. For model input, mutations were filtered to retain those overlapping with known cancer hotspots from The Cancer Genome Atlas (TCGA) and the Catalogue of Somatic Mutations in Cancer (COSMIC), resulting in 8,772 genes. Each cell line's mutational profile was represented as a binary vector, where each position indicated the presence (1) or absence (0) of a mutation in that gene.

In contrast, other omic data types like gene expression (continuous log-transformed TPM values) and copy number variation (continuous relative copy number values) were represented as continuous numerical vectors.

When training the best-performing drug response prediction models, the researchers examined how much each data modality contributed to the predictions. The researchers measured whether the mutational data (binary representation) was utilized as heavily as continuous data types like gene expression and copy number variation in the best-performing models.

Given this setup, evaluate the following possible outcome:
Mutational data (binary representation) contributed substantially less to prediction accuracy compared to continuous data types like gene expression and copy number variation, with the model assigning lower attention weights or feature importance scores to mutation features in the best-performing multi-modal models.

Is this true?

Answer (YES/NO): YES